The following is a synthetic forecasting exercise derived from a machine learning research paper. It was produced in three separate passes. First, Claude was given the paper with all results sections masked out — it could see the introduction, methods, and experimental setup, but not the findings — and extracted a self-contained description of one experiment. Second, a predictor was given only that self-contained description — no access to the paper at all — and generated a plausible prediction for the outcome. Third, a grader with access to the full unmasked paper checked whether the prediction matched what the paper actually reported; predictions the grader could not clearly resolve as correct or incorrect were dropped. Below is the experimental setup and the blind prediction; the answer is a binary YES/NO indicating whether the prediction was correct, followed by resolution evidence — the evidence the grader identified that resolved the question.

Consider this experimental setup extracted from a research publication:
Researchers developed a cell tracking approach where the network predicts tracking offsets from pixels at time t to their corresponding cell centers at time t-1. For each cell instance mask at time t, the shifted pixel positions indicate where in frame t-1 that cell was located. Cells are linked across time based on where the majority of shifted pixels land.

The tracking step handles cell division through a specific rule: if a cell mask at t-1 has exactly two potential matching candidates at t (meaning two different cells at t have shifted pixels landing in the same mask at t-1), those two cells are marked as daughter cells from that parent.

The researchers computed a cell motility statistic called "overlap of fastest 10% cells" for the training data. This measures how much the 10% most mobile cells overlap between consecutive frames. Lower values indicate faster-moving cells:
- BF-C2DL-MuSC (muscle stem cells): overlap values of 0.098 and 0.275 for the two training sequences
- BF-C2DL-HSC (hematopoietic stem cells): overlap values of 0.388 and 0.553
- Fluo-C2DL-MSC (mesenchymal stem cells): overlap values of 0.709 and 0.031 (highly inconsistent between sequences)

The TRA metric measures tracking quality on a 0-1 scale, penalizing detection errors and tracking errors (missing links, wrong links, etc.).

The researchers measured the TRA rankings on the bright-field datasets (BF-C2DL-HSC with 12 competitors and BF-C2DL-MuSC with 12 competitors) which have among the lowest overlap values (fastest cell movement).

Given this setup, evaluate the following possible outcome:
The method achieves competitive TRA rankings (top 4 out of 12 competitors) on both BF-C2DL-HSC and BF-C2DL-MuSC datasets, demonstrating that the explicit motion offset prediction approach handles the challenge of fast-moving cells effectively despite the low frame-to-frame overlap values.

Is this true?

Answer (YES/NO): YES